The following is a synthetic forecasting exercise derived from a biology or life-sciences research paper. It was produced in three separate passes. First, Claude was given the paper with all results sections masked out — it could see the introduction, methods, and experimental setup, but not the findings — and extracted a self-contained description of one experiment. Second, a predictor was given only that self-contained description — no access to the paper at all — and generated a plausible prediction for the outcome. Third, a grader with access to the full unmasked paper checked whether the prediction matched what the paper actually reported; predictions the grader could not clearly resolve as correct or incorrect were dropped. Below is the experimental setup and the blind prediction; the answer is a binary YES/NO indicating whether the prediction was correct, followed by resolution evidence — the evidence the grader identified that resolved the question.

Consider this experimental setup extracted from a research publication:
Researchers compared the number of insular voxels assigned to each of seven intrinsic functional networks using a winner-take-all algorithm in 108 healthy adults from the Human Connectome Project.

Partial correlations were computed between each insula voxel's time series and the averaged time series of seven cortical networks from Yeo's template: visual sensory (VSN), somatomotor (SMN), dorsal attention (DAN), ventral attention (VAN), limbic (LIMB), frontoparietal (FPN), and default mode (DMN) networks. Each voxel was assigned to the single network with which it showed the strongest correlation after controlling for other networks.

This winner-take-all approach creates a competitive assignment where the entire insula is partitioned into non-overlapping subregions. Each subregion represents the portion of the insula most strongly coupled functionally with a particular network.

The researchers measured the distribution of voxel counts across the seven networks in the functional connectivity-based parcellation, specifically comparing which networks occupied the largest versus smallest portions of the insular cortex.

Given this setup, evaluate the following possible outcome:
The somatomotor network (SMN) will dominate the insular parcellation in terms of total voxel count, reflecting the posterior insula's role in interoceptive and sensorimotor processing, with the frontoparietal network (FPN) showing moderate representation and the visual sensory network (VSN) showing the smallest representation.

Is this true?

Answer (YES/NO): NO